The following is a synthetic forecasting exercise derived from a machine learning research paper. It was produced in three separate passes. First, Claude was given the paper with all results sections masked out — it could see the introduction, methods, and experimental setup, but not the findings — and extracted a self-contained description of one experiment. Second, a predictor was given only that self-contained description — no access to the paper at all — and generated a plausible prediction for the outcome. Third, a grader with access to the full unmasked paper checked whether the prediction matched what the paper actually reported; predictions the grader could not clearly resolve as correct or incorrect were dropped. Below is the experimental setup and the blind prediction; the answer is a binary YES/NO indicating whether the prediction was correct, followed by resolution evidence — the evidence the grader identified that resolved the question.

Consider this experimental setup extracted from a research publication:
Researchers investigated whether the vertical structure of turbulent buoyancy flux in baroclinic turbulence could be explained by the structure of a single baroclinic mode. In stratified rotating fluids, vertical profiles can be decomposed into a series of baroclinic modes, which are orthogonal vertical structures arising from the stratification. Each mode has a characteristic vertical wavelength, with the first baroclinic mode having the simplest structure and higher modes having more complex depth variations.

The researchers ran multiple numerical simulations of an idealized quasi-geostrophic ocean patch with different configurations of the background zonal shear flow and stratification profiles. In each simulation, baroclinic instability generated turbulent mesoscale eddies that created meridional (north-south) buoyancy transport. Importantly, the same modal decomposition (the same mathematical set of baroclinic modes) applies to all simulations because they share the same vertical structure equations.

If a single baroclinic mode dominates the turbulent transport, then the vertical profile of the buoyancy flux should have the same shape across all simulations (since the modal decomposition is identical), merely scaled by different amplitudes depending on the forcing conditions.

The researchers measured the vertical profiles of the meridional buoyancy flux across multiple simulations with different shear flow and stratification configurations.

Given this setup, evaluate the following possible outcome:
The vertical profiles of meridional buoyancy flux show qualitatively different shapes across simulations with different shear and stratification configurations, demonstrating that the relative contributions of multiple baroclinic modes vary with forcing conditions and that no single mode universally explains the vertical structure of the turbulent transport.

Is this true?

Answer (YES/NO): YES